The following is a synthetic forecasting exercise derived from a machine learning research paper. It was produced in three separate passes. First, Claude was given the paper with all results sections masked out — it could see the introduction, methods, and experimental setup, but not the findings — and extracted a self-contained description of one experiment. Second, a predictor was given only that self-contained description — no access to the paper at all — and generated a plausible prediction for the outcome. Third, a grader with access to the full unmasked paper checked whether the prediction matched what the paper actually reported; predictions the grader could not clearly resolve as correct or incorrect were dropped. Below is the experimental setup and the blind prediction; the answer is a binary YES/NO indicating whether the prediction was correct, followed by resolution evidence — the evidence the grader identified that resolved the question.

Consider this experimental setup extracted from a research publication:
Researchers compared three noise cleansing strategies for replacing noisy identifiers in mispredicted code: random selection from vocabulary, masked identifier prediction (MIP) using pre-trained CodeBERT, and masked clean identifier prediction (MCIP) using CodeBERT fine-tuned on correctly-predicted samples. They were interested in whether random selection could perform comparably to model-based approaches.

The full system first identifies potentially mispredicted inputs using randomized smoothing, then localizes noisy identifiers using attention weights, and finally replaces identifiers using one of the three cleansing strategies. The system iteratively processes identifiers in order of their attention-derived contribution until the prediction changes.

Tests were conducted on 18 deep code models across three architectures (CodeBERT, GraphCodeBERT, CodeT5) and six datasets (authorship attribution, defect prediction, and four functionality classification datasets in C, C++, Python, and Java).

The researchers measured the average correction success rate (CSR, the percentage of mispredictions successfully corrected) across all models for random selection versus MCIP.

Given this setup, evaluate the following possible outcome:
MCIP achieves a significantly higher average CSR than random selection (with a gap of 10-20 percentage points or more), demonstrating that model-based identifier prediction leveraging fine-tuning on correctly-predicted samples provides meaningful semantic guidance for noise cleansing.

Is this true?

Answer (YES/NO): YES